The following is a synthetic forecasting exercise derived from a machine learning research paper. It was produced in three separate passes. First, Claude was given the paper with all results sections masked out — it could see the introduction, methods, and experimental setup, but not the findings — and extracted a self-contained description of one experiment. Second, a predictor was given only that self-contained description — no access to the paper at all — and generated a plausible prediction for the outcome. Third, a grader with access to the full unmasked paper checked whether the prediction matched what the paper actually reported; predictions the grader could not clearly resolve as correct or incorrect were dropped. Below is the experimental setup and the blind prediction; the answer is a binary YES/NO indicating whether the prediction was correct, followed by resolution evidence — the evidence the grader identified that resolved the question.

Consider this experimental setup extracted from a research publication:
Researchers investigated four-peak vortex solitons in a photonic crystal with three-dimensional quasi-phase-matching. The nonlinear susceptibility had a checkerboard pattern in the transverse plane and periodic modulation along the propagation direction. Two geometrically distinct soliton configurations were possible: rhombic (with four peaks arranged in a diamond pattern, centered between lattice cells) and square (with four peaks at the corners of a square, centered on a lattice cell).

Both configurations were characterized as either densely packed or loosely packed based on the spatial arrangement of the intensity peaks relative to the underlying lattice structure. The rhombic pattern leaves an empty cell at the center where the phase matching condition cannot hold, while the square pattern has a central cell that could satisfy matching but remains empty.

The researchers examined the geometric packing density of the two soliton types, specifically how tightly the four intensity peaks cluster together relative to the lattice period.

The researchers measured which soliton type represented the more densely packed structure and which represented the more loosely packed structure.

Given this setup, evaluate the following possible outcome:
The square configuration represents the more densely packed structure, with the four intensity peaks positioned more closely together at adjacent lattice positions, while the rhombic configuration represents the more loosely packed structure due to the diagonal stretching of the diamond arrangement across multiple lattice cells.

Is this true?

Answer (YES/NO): NO